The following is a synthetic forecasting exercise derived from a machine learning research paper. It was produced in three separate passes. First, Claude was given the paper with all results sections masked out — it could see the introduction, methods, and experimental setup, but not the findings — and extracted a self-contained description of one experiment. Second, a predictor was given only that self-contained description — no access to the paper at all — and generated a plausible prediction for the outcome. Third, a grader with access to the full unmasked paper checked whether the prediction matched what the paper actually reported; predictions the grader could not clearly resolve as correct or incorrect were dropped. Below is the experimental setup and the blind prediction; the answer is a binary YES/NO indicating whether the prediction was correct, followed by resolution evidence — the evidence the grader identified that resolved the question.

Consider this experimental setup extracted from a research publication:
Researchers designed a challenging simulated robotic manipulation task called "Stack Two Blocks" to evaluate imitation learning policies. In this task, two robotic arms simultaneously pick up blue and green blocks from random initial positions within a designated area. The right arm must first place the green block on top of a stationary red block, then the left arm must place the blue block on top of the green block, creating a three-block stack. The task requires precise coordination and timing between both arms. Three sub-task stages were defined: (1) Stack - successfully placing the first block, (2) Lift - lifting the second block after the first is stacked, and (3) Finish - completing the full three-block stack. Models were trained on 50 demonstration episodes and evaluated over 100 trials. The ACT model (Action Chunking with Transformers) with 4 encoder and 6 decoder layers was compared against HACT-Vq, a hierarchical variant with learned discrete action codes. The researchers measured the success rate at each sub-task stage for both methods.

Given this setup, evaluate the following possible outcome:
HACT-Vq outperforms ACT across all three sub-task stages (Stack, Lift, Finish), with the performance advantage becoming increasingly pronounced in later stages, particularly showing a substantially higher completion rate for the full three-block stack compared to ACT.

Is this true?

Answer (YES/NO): NO